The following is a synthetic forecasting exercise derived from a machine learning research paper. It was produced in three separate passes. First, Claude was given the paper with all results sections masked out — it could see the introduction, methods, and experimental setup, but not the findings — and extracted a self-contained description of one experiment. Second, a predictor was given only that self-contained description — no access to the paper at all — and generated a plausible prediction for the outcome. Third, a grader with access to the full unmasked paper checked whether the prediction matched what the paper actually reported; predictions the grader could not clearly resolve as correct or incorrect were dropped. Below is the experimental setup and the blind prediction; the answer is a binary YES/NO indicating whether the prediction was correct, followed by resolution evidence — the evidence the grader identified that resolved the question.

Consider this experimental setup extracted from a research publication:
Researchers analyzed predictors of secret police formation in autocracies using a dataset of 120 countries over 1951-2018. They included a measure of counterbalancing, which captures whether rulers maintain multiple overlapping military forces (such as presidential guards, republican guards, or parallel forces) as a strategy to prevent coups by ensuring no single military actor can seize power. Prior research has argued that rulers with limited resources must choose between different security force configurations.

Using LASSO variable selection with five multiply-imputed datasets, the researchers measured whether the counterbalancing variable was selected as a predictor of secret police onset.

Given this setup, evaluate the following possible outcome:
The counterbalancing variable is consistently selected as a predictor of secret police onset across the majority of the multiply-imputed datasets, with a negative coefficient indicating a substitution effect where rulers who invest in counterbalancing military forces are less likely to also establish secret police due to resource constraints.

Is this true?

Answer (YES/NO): NO